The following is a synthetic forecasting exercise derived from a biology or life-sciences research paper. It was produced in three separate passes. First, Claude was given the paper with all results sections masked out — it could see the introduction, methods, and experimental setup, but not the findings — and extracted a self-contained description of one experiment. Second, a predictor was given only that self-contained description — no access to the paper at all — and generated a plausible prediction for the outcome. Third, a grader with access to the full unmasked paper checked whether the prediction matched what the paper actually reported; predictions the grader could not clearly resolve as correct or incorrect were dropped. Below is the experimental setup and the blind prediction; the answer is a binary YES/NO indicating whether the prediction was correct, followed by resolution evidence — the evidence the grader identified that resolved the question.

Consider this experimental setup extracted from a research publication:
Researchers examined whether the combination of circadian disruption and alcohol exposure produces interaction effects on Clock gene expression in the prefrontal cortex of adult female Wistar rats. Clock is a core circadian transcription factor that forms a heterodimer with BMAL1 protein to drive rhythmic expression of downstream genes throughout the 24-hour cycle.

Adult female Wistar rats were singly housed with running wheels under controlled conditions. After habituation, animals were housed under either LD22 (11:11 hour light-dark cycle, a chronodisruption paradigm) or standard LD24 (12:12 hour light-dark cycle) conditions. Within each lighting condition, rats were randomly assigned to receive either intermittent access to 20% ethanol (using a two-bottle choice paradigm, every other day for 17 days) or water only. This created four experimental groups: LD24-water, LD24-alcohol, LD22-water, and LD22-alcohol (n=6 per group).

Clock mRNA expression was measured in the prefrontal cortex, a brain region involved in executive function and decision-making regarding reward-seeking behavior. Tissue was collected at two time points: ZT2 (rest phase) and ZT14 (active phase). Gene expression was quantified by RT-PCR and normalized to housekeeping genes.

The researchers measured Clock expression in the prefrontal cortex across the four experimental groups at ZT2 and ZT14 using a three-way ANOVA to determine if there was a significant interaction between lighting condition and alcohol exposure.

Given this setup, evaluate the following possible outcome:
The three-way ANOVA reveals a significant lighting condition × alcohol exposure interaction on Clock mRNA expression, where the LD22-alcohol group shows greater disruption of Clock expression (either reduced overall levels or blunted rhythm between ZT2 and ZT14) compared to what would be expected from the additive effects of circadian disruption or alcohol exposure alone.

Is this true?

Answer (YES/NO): NO